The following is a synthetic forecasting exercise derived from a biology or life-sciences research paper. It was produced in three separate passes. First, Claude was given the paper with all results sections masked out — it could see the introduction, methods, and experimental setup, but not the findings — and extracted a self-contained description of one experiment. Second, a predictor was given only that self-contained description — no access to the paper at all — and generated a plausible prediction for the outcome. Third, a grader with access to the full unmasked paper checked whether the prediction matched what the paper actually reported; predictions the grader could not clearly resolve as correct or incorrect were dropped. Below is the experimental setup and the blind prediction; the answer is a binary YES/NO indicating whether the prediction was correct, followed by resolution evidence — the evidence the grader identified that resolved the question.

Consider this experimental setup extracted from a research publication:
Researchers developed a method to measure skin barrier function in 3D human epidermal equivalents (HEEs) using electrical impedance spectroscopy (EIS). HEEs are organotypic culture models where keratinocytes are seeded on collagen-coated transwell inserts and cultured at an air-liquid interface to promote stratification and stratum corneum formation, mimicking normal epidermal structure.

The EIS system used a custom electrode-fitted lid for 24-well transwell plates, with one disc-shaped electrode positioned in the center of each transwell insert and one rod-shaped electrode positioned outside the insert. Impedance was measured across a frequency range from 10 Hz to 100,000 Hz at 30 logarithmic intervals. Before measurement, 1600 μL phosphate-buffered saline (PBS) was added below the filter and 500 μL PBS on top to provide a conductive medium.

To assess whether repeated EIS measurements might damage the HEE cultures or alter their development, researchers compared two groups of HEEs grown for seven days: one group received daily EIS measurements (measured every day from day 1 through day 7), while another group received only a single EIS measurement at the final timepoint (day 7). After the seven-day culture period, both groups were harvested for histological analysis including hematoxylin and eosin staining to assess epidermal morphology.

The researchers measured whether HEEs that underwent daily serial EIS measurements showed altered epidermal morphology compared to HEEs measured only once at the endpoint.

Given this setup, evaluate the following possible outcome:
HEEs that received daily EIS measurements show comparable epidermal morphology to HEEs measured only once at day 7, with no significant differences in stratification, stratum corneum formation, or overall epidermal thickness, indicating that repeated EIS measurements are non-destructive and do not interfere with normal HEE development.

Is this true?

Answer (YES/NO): YES